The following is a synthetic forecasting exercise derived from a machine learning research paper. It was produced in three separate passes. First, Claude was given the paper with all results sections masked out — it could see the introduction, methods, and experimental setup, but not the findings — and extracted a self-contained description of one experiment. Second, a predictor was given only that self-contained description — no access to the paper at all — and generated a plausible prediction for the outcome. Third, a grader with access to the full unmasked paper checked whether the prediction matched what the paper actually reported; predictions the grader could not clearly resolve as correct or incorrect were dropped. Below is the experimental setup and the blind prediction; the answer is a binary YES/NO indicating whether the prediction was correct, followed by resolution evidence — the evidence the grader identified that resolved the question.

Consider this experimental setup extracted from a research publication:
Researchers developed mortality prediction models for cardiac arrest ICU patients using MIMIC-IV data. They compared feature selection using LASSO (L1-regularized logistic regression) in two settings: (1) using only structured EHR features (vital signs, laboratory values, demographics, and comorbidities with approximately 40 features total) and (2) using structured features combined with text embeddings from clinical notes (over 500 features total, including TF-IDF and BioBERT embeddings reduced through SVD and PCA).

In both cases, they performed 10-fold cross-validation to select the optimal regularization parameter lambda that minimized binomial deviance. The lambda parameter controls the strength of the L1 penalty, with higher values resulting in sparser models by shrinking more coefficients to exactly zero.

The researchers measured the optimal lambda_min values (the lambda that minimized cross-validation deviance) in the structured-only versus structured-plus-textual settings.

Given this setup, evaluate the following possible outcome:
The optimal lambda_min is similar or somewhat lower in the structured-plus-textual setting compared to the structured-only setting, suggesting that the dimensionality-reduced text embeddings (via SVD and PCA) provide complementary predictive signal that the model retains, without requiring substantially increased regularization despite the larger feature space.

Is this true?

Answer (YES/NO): NO